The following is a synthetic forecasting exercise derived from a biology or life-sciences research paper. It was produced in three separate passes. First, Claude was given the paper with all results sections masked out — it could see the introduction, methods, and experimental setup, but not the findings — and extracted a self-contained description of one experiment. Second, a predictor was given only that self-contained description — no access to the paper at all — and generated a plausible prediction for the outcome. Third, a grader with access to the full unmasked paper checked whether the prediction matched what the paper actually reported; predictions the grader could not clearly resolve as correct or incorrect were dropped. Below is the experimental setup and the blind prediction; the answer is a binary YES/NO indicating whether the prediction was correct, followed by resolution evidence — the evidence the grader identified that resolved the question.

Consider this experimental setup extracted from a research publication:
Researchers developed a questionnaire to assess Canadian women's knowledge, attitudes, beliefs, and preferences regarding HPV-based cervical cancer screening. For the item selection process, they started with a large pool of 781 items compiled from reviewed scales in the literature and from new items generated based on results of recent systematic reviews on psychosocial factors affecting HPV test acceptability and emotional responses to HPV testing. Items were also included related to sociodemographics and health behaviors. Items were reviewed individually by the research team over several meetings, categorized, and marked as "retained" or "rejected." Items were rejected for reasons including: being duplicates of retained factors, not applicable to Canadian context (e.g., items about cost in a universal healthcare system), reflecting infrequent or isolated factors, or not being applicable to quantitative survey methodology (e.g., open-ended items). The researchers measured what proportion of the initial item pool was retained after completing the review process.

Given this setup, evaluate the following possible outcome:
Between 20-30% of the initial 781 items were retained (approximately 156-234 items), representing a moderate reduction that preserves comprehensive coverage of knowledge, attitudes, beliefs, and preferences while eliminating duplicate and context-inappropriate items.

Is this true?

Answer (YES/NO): NO